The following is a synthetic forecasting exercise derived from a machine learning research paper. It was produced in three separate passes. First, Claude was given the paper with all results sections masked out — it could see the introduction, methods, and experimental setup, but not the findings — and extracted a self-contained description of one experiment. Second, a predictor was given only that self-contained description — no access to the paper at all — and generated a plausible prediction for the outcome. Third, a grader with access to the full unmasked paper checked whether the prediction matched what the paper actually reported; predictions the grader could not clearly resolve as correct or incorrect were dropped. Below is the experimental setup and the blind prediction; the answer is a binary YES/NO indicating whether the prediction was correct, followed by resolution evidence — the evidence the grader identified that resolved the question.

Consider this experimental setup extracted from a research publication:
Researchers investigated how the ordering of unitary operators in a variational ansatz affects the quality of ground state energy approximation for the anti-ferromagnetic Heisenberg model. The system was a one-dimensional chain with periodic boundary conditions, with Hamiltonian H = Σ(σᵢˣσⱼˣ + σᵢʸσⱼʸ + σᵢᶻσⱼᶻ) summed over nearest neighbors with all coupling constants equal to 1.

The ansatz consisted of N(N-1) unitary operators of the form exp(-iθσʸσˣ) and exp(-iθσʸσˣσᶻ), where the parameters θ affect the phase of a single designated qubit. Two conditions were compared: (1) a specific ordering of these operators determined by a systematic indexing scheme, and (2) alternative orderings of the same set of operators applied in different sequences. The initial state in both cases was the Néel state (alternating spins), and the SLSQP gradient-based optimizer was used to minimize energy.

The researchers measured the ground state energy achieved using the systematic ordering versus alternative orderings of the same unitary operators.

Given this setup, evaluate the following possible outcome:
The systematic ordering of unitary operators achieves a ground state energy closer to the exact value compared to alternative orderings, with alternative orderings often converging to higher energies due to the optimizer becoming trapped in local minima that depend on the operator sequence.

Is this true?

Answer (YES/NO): NO